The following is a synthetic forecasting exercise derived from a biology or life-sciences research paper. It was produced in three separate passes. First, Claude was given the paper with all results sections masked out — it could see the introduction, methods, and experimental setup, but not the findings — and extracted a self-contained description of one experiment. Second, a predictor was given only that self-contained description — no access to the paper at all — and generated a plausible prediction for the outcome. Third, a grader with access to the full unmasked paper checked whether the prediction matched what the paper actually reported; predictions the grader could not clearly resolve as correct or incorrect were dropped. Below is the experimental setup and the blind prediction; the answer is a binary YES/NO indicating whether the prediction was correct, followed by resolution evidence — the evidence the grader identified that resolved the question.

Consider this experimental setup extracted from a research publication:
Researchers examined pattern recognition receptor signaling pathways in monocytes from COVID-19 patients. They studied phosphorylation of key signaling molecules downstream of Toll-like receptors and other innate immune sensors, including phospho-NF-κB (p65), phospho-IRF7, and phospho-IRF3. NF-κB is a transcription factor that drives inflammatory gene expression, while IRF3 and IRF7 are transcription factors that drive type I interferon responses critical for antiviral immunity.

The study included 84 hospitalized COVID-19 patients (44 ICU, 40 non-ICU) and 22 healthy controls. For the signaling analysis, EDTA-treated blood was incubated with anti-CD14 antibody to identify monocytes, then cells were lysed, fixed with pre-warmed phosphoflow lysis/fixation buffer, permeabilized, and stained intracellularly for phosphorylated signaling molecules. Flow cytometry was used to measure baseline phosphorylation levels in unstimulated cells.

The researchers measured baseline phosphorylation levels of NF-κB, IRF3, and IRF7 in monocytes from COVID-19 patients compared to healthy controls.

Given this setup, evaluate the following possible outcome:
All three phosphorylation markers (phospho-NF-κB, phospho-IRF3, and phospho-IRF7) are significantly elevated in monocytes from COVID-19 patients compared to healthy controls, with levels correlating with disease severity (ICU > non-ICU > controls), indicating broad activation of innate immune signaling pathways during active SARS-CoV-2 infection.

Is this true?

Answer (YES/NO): NO